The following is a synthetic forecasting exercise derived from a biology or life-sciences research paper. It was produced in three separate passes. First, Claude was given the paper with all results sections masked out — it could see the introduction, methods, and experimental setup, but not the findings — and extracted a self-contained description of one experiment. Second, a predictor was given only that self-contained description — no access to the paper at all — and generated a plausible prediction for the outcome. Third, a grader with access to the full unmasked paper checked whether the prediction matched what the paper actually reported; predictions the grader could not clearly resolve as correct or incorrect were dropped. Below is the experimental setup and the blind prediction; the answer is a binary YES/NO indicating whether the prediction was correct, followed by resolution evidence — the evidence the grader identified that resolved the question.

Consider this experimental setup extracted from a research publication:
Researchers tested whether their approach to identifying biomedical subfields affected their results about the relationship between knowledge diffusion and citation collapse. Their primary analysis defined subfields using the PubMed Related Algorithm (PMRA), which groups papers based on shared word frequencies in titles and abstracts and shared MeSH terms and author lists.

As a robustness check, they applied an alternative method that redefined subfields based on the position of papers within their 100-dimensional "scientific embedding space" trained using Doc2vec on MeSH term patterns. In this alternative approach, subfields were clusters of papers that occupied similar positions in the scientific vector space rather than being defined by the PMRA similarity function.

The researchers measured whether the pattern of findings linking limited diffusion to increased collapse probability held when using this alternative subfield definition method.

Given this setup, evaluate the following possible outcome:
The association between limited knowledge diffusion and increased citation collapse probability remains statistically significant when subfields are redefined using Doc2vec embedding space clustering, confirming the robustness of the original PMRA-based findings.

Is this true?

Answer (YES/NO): YES